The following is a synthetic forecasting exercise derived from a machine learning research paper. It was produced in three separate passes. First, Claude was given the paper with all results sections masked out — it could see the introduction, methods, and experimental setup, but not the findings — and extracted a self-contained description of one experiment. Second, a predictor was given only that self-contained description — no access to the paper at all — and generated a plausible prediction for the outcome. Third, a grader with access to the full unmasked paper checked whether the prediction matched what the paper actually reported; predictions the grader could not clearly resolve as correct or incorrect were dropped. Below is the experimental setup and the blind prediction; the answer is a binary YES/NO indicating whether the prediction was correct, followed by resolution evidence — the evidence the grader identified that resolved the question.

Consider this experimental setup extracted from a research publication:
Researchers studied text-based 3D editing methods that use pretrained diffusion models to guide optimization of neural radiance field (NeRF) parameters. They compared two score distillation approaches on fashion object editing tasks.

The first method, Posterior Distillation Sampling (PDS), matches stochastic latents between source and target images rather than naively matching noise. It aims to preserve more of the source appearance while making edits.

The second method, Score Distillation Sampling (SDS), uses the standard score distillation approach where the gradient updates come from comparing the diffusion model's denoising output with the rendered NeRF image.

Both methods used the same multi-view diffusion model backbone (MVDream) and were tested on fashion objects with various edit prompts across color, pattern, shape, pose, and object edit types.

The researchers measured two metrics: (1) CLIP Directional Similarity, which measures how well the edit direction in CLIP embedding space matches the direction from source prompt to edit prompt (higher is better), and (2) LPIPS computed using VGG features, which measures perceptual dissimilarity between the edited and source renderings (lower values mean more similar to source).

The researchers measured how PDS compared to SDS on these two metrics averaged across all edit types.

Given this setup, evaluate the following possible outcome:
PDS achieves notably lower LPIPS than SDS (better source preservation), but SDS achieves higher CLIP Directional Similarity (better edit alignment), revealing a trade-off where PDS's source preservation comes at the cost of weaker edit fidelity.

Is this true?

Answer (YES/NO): YES